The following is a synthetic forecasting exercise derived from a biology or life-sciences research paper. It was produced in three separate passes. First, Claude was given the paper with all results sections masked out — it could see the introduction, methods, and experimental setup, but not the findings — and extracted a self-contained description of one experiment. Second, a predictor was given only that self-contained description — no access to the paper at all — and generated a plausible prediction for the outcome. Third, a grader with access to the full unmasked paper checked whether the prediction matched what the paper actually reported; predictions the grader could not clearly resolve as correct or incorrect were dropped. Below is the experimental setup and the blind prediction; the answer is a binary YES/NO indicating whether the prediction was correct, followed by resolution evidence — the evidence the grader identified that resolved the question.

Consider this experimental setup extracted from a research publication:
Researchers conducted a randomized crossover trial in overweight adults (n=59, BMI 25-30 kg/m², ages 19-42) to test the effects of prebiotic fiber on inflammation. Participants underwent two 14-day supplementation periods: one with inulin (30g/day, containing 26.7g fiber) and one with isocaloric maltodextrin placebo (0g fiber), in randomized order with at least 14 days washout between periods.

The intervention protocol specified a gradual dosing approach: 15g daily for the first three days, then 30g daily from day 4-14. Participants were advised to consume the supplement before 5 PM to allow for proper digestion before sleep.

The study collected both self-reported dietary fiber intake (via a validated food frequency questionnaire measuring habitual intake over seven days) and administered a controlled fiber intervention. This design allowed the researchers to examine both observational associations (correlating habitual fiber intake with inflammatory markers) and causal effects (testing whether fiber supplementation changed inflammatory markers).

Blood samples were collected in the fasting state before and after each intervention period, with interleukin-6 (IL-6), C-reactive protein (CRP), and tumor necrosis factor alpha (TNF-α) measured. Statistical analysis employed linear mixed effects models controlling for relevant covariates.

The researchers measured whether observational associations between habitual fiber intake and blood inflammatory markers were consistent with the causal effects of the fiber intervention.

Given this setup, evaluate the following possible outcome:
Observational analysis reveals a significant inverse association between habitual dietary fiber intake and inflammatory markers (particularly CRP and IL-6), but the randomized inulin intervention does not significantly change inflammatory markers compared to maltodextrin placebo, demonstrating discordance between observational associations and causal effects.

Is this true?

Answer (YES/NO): NO